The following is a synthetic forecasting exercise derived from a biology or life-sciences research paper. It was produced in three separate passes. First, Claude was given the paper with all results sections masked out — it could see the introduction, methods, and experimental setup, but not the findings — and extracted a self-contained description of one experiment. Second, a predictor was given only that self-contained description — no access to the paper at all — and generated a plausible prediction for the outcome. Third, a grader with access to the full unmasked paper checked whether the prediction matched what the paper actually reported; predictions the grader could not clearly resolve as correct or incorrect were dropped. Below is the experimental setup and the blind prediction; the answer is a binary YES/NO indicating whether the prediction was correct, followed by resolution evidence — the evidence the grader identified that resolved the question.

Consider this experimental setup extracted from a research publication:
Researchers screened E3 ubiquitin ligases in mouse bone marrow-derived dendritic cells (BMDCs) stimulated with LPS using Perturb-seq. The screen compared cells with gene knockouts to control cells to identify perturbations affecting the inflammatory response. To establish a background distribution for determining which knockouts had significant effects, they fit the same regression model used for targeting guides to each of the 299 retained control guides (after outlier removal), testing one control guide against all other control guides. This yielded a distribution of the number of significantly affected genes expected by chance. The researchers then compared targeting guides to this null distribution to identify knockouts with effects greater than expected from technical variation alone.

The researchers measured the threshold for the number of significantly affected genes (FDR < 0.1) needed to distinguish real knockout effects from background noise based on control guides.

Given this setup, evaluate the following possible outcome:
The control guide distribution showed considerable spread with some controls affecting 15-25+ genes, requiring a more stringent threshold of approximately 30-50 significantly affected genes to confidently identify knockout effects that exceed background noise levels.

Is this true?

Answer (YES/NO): NO